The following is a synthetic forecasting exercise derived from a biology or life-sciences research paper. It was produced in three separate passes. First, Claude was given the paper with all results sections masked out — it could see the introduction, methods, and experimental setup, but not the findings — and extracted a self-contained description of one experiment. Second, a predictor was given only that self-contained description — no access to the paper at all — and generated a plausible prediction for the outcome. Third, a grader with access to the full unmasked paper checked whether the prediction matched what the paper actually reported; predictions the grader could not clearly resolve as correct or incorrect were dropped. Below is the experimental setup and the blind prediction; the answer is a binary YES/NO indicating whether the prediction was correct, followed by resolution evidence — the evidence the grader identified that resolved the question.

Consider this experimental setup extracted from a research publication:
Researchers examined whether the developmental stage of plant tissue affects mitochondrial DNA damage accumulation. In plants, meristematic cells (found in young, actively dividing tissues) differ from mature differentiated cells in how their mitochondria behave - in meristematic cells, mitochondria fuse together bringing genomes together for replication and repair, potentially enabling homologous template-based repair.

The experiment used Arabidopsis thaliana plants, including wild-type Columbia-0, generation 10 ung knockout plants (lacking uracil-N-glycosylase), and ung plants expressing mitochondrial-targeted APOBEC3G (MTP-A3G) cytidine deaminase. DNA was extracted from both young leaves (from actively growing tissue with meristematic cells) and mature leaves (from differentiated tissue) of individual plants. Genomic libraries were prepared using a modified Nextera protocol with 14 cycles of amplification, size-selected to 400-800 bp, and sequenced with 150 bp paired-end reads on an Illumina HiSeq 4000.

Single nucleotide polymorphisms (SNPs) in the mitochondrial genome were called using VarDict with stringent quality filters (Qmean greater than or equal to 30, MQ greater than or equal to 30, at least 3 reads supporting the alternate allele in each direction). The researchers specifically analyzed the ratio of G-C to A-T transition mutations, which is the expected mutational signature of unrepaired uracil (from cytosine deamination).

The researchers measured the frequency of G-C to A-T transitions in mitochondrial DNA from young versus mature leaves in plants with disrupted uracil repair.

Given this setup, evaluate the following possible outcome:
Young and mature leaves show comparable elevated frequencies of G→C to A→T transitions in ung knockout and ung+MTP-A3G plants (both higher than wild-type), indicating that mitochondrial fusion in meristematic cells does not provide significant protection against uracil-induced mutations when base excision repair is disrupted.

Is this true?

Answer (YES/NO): NO